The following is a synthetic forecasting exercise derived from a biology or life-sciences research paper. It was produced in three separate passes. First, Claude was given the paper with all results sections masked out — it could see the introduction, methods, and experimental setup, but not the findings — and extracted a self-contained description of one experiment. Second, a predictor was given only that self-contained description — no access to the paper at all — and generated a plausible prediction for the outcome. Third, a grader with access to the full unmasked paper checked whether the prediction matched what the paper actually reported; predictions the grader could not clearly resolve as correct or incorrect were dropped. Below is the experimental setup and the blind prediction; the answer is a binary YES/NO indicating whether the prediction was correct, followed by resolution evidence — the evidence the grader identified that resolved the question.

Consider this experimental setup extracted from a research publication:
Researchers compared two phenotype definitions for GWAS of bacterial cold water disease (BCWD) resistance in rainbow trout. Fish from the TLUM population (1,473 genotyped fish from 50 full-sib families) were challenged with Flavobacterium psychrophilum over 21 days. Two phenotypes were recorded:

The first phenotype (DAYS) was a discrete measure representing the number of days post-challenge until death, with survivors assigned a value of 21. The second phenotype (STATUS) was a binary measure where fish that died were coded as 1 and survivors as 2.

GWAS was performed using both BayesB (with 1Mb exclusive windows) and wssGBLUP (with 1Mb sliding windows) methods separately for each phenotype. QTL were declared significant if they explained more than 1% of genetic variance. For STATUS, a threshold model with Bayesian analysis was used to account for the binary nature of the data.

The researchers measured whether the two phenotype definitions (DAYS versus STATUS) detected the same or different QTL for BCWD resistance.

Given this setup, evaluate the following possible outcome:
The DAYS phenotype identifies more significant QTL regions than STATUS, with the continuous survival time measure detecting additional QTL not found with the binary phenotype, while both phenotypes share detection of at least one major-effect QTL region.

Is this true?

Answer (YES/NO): YES